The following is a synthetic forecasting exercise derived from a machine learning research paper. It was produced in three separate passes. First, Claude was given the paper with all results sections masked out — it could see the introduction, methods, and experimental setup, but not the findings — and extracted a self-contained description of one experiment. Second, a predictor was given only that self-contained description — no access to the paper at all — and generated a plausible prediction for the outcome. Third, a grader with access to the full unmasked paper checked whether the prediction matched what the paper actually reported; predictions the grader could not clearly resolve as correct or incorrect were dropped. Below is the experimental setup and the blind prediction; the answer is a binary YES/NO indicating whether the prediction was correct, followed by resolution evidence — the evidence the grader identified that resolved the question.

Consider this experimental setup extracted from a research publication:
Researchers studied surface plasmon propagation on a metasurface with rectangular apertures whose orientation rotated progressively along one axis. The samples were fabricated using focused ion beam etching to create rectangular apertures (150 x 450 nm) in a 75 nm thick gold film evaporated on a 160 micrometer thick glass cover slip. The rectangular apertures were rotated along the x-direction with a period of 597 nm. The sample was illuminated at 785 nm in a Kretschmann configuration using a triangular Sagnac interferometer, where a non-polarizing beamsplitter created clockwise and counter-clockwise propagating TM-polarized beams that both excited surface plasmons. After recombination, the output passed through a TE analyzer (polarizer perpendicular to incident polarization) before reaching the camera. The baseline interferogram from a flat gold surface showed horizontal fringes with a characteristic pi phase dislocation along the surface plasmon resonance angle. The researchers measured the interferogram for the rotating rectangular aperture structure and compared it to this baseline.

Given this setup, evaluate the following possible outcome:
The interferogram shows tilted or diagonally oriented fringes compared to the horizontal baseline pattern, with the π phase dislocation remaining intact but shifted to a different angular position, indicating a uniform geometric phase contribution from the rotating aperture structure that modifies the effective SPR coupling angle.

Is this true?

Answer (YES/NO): NO